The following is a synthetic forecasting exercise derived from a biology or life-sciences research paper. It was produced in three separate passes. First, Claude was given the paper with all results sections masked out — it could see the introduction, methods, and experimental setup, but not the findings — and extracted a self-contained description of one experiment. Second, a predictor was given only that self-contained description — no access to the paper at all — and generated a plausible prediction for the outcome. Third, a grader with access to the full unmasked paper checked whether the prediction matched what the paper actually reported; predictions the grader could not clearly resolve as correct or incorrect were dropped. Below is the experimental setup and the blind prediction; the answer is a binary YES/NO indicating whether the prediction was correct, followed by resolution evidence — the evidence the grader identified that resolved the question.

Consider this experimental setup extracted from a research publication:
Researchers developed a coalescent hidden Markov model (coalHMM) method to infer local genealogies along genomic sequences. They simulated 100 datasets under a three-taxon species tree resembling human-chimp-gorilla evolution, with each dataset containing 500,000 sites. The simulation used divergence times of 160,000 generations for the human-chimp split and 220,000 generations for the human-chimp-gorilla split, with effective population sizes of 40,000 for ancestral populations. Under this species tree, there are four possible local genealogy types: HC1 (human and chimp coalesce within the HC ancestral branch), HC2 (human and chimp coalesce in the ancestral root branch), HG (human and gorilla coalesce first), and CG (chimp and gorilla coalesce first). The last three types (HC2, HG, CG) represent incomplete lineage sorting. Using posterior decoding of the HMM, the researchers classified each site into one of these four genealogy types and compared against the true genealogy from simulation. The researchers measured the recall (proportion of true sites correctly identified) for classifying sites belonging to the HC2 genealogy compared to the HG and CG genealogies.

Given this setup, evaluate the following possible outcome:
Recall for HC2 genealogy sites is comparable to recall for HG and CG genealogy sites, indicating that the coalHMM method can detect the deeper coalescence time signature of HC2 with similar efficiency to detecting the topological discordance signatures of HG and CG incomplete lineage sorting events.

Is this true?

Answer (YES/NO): NO